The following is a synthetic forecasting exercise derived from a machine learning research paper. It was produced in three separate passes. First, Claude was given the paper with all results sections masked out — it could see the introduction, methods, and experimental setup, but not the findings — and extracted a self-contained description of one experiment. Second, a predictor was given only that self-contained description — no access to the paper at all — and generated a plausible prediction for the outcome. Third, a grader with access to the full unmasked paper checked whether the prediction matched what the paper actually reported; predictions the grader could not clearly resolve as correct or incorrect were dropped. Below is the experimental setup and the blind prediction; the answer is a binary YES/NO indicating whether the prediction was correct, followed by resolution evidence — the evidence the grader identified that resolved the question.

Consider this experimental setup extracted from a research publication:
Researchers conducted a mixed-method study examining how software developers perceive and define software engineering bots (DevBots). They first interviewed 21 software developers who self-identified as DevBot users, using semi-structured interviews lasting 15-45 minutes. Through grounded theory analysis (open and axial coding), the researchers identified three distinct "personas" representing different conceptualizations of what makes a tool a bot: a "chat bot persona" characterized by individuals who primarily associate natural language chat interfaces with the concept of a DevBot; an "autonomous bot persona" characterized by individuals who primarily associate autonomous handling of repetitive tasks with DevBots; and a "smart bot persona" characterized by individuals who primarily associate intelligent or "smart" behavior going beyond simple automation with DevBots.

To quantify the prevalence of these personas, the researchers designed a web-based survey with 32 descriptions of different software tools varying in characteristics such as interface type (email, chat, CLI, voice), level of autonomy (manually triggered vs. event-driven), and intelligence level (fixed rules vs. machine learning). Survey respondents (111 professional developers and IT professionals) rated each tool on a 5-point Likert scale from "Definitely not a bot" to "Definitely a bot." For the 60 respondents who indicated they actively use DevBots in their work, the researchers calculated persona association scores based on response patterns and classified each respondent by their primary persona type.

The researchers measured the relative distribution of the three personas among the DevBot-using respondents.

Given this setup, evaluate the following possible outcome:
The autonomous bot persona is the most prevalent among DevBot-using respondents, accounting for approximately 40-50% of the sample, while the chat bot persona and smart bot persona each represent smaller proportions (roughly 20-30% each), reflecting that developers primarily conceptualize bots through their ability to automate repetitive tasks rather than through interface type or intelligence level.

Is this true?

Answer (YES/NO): NO